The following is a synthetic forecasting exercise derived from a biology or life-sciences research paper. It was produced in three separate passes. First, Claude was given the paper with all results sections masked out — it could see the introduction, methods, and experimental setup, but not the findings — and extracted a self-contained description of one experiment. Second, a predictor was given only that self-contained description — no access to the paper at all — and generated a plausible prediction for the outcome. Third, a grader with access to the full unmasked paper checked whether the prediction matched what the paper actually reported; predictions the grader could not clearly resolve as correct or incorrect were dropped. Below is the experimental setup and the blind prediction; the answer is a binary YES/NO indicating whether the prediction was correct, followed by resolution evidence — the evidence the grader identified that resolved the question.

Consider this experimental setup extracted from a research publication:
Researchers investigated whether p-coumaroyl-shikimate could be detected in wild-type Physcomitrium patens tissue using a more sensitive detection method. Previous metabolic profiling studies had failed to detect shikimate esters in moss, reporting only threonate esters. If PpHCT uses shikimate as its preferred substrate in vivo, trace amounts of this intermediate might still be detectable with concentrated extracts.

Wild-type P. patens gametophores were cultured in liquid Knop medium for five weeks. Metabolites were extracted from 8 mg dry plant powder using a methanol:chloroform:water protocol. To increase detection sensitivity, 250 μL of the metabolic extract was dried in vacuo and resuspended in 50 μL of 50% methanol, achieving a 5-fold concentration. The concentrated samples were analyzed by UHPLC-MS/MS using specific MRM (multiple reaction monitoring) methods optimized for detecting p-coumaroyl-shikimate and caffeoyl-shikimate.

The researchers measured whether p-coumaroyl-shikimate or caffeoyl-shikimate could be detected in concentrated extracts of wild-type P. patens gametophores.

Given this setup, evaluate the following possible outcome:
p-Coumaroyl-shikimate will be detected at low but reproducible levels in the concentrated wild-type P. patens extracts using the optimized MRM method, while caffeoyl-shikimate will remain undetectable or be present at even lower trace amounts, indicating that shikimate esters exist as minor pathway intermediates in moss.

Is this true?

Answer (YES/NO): YES